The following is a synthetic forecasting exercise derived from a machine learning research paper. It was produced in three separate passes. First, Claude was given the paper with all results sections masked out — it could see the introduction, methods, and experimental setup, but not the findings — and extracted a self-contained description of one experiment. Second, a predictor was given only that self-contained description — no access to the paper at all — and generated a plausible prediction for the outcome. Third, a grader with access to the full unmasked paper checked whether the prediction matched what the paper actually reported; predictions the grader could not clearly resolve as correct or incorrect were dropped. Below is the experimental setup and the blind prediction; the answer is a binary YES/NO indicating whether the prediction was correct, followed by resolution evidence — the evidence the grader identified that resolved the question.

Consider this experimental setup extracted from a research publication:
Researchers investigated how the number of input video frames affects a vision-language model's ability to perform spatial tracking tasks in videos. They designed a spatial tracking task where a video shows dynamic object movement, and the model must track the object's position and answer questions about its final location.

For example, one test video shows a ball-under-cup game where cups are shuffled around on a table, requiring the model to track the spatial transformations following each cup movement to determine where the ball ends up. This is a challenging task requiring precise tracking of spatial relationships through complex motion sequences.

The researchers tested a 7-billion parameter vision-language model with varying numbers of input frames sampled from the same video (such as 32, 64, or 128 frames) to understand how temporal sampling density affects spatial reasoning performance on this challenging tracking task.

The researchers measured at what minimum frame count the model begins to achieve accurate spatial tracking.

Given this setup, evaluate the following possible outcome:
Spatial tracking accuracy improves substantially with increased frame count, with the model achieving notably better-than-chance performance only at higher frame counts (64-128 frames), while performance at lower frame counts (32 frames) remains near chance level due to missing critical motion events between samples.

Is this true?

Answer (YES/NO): NO